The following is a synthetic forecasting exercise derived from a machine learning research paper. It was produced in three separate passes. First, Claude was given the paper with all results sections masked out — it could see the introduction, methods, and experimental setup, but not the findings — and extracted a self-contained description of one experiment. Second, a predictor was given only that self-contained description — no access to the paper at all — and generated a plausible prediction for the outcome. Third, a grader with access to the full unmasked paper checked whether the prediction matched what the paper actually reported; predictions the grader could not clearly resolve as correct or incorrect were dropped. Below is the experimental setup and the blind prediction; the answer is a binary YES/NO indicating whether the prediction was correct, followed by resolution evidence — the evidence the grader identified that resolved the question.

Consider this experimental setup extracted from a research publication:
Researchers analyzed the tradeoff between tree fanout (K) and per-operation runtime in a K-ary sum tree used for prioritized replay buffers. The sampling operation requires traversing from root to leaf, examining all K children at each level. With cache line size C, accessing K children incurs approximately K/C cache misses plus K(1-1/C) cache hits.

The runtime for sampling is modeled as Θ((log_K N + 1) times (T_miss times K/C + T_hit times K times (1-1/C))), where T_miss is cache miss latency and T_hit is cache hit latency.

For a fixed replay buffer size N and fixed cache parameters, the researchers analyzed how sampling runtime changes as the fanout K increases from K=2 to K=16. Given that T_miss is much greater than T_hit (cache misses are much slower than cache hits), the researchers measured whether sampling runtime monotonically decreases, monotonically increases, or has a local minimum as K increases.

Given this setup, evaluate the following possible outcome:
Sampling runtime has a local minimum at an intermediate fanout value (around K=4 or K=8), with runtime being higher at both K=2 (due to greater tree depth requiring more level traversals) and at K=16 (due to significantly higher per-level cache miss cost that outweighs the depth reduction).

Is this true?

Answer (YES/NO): NO